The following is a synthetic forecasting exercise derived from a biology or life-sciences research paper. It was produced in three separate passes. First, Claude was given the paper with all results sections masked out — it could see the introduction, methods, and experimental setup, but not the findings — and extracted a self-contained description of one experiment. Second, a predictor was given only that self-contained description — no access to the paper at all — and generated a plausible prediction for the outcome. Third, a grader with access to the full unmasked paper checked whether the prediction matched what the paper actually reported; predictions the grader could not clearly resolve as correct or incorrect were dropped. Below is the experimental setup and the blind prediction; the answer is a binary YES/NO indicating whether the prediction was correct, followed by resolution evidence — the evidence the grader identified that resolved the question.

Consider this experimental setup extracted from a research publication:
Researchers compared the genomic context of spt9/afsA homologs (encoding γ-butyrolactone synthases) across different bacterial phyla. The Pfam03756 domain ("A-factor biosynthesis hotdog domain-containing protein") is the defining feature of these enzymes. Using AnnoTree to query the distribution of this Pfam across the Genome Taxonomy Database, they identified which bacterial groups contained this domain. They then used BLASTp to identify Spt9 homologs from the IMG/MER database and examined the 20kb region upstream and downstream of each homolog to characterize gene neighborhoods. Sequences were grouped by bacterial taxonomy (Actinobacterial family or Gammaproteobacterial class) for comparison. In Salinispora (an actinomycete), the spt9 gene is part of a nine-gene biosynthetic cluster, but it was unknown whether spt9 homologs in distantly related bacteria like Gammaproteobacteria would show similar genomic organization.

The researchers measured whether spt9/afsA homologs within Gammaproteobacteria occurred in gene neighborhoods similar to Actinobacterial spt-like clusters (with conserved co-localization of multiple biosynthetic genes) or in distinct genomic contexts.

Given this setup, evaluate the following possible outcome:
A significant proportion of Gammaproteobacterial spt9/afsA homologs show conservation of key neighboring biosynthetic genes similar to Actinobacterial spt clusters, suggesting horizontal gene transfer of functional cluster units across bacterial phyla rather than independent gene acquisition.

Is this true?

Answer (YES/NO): NO